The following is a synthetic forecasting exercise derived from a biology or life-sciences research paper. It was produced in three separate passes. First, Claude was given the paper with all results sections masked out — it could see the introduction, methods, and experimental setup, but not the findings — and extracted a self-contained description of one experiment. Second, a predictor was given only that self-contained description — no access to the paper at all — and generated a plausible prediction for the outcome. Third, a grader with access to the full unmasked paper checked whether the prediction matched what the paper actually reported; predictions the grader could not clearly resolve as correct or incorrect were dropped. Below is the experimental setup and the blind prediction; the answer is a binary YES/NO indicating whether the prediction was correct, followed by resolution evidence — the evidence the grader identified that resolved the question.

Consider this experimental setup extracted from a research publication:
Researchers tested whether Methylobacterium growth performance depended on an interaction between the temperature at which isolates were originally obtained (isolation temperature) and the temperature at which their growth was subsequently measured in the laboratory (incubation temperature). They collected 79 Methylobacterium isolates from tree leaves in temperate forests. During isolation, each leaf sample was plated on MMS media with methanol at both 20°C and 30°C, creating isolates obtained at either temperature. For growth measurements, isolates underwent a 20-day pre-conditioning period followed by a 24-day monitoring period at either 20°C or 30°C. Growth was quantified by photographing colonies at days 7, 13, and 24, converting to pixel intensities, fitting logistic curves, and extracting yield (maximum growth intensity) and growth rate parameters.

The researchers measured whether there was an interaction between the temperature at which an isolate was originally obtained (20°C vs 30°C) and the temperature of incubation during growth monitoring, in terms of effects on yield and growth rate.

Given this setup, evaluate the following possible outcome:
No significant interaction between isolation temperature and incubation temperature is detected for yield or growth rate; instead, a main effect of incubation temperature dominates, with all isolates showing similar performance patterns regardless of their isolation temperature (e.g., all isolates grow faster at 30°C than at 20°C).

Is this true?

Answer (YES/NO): YES